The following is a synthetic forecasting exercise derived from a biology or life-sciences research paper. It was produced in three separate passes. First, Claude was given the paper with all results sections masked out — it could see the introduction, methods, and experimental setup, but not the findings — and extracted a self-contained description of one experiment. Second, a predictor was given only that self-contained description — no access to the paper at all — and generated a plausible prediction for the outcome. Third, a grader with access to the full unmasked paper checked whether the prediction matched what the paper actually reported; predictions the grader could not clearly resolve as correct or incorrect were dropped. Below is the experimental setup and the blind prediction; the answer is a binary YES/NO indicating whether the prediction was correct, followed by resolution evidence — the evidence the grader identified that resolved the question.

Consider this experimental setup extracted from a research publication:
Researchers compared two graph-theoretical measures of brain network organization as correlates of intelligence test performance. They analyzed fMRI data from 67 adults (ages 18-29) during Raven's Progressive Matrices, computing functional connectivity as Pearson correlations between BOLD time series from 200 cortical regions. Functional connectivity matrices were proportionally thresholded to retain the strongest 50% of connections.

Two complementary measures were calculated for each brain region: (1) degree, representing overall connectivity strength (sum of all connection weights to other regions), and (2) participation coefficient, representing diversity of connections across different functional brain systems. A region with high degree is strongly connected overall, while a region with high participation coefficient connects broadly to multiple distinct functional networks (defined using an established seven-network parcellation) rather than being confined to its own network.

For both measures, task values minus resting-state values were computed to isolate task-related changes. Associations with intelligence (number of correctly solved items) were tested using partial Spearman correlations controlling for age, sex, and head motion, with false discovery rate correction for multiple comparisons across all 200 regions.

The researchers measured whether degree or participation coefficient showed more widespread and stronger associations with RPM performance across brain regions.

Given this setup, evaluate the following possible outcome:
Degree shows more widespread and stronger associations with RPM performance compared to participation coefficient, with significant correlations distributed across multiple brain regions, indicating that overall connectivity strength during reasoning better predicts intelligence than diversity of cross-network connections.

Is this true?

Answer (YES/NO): NO